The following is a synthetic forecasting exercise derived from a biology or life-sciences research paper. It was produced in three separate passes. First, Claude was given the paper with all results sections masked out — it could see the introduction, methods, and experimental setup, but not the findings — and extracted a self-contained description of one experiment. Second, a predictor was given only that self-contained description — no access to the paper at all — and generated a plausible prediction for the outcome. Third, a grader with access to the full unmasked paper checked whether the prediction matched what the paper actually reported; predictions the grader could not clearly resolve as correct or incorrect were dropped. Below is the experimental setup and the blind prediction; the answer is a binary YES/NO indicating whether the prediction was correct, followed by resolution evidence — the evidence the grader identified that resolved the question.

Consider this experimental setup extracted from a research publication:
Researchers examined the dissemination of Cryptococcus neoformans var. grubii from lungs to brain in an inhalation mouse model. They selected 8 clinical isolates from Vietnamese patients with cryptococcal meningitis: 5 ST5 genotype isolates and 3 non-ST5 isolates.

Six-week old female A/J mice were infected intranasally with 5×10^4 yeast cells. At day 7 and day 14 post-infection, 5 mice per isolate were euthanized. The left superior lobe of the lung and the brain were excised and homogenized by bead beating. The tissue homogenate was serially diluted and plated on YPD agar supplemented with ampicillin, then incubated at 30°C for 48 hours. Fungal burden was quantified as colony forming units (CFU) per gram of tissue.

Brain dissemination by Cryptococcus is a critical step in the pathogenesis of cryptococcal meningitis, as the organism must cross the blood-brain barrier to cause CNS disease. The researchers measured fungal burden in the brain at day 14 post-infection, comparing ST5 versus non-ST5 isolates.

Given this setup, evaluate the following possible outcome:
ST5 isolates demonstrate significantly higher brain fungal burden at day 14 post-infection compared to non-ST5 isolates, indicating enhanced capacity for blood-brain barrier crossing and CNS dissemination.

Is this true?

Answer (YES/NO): NO